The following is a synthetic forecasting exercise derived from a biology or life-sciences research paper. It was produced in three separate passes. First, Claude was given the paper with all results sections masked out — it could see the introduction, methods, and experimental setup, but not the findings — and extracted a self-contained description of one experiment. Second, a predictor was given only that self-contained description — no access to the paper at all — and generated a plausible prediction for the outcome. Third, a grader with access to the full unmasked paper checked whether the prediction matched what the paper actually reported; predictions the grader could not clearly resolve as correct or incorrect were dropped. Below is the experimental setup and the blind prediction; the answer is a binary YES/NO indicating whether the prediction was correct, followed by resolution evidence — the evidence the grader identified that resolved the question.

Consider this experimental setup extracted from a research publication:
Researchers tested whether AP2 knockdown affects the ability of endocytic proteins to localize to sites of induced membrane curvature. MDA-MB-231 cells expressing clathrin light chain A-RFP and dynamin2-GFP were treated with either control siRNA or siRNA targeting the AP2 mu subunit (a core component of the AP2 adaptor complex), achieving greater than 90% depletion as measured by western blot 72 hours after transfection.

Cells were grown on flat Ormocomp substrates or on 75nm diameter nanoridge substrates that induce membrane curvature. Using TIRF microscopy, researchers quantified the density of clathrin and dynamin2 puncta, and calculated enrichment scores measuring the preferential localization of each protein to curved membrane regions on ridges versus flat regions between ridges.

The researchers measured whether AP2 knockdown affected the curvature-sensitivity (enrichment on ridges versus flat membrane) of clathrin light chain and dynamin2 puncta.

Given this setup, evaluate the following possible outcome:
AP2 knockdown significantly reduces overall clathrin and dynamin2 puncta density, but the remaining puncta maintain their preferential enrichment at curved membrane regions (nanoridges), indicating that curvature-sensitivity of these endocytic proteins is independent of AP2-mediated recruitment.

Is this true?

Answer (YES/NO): NO